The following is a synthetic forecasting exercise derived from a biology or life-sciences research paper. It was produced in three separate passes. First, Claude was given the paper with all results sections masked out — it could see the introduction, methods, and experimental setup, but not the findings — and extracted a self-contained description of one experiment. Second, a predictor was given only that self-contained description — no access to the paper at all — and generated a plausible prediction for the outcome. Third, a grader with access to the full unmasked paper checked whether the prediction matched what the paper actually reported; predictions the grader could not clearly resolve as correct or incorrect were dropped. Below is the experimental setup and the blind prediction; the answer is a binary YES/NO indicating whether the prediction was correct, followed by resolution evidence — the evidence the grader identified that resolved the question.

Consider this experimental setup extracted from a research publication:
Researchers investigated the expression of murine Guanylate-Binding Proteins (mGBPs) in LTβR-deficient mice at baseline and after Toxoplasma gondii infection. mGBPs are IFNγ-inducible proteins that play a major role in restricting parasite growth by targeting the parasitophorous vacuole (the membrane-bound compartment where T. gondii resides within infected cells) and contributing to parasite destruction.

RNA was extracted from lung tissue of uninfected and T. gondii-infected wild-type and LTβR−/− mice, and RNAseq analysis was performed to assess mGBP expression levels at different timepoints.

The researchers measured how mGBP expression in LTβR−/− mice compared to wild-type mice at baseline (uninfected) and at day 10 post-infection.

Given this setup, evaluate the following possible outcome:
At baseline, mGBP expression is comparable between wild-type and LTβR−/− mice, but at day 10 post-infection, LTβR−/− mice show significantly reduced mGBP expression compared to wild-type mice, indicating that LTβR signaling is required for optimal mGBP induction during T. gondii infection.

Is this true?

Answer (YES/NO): NO